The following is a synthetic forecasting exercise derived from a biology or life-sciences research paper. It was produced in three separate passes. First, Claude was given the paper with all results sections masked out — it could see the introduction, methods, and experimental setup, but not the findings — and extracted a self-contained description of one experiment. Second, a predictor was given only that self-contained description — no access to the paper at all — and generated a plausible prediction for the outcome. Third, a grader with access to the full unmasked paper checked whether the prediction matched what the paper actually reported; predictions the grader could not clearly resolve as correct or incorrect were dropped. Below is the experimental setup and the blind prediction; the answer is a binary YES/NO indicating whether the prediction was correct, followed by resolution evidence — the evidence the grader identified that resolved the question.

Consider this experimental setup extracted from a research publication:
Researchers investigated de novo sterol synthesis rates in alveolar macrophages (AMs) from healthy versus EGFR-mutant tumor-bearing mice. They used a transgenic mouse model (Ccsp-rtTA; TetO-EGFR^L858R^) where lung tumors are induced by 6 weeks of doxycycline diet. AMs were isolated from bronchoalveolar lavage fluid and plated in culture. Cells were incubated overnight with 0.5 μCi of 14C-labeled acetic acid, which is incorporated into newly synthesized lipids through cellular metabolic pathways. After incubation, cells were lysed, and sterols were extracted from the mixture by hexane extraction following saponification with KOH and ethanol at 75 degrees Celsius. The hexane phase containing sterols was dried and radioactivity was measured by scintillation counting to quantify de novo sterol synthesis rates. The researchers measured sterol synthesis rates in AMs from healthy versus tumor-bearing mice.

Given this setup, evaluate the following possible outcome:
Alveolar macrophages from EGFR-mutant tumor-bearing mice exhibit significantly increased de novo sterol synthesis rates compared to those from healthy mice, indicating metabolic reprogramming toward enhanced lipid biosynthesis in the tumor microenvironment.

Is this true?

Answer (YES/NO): YES